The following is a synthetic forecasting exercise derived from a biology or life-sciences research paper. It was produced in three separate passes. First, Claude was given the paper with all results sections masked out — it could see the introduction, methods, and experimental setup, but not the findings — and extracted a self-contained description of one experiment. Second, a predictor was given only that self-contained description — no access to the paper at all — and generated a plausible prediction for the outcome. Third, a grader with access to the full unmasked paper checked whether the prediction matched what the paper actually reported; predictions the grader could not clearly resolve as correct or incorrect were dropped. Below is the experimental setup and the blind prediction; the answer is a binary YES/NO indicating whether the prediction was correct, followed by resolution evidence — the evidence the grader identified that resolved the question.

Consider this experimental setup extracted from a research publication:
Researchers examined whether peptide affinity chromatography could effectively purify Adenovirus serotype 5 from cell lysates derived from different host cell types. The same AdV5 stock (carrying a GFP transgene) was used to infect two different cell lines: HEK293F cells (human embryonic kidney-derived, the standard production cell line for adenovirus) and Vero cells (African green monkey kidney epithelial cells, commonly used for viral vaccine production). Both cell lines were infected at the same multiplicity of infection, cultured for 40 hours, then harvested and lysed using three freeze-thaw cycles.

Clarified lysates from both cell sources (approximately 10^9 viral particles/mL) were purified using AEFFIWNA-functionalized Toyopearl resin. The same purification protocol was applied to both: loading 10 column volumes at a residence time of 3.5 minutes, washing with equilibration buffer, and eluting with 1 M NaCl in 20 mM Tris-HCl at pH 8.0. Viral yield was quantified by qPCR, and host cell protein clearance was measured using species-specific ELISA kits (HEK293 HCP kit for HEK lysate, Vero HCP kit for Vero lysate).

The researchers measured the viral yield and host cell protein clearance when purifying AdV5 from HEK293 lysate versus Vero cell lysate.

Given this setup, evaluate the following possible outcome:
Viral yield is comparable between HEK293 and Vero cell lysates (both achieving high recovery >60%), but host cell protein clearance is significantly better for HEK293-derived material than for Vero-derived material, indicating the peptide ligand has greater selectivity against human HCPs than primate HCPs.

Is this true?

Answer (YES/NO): NO